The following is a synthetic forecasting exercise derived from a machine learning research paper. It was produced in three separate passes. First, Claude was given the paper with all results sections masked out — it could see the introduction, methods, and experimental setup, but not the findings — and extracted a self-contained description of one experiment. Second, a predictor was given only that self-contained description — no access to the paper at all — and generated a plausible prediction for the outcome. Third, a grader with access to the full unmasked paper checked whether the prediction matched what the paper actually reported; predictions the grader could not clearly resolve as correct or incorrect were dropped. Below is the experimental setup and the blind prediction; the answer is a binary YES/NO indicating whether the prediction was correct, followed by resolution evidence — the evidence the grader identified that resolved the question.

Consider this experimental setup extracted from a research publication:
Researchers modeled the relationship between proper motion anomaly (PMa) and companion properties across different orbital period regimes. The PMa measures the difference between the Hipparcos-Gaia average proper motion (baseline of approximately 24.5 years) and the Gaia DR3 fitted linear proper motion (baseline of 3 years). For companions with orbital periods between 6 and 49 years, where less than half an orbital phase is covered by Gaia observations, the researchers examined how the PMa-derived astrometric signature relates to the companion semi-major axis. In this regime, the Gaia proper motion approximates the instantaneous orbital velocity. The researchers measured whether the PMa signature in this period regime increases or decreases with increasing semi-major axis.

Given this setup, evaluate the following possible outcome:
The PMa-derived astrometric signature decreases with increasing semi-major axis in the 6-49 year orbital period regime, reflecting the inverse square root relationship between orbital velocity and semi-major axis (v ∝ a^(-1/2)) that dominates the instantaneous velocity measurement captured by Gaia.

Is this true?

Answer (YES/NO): YES